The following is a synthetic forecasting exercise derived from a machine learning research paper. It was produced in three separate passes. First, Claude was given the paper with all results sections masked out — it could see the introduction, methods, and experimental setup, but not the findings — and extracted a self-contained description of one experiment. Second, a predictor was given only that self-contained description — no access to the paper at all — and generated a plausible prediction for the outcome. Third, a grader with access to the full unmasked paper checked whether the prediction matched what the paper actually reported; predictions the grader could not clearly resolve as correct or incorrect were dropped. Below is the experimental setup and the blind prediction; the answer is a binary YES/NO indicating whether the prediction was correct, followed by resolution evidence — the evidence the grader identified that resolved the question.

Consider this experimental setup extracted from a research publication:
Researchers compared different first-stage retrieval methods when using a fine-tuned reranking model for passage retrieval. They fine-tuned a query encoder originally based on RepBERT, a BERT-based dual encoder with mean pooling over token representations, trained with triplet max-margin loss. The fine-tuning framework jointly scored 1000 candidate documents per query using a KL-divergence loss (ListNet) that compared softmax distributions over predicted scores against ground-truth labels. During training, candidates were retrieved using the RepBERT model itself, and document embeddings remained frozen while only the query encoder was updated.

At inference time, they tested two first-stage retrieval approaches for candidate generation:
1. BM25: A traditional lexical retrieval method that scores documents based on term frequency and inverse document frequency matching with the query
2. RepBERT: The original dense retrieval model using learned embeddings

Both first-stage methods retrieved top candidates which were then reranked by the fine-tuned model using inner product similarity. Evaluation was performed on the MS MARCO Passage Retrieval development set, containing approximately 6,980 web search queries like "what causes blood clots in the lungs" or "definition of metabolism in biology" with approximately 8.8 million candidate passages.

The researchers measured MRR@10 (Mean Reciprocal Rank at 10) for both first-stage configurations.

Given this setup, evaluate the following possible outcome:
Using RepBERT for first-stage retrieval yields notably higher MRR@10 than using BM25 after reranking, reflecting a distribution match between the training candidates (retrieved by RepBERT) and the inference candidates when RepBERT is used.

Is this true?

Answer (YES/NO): NO